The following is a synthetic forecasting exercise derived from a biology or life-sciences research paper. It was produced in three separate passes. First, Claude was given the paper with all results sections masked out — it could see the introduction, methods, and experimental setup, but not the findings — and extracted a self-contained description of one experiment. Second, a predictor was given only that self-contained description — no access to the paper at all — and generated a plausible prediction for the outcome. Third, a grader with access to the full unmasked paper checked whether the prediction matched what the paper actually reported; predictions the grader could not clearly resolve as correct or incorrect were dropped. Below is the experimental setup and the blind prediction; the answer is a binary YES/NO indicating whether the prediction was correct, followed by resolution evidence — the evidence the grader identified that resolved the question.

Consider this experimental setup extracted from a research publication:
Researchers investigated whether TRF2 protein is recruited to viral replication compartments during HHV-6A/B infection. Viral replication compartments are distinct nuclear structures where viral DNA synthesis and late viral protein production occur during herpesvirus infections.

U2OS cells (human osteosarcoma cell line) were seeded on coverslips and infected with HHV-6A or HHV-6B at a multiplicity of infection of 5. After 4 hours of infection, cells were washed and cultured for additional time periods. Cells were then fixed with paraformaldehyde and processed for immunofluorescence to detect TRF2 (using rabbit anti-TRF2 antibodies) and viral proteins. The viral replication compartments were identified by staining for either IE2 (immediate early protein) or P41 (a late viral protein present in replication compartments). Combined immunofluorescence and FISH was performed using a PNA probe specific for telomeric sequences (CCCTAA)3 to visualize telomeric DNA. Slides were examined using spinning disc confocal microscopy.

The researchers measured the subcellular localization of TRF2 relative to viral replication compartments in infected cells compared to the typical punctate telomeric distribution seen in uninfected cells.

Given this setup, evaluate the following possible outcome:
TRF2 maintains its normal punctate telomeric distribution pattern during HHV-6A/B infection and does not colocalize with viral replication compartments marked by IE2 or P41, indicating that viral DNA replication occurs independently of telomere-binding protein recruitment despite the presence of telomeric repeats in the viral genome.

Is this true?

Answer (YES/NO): NO